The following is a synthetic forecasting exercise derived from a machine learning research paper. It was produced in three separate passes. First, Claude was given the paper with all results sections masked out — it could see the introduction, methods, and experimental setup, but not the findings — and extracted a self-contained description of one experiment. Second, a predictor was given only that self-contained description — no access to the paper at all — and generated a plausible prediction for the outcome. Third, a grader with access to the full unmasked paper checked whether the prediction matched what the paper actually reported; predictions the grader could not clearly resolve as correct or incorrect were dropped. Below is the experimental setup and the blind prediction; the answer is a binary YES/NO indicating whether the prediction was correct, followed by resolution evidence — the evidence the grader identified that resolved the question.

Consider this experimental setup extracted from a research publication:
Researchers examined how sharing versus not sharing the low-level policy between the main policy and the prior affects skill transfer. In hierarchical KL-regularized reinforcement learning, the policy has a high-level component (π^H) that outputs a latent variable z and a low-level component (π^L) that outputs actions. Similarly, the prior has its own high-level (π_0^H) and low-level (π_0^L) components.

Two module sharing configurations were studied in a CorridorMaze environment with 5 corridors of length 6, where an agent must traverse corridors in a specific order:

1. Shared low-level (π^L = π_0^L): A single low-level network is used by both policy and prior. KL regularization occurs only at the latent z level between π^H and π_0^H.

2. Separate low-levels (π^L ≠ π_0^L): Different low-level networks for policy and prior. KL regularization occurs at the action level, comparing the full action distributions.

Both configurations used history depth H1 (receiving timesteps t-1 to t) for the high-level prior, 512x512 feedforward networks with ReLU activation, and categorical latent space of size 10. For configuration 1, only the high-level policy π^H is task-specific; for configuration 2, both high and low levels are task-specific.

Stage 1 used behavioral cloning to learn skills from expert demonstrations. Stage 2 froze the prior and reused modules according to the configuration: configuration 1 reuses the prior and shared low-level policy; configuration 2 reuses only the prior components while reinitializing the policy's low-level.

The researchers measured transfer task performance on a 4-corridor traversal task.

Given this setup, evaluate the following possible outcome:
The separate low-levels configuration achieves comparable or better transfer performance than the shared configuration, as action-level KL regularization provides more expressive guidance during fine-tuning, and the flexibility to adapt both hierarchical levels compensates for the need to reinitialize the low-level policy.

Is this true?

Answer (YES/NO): NO